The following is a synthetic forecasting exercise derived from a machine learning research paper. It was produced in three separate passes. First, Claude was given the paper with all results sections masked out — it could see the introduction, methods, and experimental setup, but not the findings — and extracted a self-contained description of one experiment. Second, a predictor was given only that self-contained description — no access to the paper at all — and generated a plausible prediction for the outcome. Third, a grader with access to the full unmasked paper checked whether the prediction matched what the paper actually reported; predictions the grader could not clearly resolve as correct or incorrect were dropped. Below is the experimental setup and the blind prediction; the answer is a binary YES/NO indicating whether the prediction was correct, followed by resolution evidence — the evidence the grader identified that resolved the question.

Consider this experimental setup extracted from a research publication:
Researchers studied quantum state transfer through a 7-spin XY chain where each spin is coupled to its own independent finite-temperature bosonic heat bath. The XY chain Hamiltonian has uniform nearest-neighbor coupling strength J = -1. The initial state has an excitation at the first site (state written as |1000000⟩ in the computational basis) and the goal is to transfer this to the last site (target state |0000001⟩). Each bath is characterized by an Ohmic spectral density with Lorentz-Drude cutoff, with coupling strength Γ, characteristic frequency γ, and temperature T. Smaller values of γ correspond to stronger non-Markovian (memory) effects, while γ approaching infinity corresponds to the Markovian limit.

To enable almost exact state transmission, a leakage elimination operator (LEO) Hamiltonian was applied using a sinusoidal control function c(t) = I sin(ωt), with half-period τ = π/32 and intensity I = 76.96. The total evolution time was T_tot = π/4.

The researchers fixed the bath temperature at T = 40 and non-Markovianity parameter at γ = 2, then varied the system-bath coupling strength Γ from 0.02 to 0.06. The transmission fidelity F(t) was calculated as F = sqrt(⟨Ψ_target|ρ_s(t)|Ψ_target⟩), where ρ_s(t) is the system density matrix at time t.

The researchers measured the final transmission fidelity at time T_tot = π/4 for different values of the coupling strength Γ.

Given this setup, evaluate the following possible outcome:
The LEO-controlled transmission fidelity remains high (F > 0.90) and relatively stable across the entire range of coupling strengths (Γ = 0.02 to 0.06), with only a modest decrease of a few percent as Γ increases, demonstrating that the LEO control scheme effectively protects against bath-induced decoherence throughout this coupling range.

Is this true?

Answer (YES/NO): YES